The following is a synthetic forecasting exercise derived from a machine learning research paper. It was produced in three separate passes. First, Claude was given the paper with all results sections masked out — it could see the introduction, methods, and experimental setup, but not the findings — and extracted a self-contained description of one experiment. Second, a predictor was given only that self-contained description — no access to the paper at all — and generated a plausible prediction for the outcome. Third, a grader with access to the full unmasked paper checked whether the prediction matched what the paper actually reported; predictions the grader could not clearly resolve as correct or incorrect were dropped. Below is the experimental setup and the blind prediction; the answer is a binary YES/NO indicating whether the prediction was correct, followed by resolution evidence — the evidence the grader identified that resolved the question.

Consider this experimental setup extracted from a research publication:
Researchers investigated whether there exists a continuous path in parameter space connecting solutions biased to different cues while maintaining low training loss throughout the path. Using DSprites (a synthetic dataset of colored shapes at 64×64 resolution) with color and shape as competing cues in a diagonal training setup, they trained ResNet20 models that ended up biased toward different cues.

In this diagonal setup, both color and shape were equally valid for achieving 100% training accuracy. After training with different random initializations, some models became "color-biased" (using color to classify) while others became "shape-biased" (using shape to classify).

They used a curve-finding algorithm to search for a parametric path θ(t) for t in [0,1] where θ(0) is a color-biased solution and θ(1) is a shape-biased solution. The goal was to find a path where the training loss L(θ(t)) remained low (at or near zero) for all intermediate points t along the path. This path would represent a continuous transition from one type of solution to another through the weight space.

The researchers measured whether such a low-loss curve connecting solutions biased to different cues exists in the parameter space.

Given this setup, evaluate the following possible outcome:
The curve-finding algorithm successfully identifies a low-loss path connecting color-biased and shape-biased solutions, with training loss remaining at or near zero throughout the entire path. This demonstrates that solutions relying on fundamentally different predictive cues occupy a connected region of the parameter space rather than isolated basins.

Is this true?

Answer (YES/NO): YES